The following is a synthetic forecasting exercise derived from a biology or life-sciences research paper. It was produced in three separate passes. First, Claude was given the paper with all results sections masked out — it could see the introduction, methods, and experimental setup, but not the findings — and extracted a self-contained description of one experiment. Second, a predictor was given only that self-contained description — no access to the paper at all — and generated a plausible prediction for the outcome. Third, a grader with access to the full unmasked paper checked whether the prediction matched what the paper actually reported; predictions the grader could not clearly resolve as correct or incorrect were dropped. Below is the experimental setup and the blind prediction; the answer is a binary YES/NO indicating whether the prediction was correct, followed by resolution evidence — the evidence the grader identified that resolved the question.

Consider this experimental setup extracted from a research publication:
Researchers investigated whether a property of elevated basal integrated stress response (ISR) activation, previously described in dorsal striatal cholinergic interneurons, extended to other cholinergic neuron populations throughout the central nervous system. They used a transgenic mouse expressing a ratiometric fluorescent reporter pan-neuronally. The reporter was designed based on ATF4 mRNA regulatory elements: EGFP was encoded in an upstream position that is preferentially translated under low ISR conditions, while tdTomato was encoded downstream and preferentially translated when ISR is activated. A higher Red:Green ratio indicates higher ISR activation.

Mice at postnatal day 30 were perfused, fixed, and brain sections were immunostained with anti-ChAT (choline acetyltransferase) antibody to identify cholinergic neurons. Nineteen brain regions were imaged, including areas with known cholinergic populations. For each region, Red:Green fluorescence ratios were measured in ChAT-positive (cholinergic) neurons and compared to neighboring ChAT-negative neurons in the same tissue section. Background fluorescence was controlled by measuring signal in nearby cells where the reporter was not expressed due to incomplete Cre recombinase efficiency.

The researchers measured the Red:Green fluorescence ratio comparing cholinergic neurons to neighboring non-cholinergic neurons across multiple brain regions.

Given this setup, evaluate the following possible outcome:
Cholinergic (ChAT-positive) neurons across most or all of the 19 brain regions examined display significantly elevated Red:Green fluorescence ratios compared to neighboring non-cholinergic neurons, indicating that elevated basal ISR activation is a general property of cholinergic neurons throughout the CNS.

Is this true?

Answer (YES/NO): YES